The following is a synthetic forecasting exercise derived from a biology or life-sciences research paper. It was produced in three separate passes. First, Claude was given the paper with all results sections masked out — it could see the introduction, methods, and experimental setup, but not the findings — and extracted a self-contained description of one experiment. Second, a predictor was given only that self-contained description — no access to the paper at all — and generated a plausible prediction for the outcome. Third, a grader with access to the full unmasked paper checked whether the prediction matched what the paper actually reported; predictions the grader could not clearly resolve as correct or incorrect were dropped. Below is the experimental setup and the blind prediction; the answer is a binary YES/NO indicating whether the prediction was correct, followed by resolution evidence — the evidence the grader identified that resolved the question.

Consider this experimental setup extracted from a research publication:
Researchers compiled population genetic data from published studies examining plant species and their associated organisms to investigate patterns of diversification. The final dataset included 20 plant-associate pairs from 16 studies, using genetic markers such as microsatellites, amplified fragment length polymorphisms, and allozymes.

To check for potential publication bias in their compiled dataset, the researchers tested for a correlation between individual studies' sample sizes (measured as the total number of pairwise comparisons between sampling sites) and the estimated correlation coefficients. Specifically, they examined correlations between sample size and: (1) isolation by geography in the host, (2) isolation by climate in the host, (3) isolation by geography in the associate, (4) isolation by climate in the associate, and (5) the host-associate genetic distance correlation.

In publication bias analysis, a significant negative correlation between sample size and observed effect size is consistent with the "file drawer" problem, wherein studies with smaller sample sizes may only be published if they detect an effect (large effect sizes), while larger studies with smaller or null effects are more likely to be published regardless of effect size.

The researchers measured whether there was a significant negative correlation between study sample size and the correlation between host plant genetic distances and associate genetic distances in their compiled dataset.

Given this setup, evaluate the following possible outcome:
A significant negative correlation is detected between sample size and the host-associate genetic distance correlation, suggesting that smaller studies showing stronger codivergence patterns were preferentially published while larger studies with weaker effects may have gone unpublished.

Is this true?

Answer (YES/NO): YES